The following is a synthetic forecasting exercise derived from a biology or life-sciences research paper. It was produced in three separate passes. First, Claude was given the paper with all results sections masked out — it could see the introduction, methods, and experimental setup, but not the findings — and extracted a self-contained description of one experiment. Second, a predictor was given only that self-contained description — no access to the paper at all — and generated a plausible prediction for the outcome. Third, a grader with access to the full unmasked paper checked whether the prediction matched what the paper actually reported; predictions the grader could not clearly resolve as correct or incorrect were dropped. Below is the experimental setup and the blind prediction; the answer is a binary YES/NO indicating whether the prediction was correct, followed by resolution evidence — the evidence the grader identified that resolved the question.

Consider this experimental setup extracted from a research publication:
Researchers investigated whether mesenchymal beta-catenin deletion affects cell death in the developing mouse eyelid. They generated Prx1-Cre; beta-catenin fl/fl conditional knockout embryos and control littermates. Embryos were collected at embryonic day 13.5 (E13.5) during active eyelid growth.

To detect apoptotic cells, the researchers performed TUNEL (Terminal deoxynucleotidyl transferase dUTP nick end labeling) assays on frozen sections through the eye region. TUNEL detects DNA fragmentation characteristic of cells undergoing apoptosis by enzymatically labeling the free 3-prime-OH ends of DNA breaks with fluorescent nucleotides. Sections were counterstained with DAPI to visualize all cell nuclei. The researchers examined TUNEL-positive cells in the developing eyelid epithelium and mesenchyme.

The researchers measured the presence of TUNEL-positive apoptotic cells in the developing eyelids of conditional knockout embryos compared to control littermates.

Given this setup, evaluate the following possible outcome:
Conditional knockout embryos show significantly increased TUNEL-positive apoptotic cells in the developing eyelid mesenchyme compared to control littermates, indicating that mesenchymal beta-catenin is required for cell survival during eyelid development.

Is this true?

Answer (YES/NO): NO